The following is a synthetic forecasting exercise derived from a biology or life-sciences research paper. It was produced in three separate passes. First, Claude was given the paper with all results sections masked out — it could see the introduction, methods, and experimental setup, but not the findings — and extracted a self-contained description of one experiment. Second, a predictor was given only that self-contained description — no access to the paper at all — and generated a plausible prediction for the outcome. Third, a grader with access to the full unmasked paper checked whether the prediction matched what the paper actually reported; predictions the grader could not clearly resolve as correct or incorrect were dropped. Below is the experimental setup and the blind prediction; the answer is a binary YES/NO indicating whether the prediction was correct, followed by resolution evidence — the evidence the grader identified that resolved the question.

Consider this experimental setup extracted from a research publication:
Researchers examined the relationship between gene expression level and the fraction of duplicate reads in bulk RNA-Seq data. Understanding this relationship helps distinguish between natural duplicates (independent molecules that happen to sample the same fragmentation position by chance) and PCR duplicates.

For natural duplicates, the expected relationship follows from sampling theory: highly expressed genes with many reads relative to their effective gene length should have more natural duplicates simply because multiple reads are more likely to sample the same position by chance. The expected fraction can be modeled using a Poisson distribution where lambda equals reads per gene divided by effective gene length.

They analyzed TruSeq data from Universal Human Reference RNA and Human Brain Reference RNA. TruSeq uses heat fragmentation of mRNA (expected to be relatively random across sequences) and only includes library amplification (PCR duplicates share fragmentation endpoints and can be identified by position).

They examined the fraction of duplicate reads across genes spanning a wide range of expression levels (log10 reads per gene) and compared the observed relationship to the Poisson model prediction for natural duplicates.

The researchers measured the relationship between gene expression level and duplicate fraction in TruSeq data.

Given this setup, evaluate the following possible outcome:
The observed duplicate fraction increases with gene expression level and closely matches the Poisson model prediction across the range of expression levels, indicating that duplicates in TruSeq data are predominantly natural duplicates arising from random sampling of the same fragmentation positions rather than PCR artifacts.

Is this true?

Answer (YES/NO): YES